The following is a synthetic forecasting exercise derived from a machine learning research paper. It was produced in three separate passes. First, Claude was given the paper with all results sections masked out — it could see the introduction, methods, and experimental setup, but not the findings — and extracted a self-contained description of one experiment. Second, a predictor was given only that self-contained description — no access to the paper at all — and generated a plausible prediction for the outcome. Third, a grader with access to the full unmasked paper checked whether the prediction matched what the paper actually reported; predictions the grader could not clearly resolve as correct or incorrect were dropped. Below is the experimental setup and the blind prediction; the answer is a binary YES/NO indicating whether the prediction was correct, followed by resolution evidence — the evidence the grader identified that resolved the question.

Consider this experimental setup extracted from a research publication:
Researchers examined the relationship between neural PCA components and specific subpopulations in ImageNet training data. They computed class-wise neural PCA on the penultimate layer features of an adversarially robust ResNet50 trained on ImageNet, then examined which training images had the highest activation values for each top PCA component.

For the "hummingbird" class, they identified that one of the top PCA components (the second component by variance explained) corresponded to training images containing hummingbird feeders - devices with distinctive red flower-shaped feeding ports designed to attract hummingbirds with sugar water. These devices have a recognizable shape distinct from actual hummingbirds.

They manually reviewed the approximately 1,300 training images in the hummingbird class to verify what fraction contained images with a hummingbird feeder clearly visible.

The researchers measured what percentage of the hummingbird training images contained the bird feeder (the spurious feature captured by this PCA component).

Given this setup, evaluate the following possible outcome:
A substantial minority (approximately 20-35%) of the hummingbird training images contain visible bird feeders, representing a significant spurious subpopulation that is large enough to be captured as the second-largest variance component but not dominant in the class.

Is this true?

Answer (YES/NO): NO